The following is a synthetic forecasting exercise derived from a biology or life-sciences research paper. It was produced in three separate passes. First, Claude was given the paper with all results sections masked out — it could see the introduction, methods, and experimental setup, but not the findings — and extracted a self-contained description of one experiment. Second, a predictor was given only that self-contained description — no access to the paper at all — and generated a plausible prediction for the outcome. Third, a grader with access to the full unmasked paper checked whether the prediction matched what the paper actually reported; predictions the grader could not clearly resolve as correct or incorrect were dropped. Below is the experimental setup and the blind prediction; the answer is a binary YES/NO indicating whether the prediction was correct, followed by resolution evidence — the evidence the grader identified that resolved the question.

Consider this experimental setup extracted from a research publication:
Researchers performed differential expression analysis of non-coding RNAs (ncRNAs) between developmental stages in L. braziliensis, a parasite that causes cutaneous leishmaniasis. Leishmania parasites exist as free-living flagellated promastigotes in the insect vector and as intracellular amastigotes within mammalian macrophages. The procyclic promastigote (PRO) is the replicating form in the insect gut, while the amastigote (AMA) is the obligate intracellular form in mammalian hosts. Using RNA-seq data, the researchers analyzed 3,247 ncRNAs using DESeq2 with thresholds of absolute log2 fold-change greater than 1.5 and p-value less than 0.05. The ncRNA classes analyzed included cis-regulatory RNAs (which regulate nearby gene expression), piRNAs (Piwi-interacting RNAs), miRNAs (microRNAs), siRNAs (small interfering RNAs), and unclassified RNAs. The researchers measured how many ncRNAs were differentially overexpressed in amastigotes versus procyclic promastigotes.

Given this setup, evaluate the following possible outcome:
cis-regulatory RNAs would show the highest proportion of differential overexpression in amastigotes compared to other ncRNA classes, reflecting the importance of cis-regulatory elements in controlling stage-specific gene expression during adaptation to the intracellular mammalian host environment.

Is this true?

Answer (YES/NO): YES